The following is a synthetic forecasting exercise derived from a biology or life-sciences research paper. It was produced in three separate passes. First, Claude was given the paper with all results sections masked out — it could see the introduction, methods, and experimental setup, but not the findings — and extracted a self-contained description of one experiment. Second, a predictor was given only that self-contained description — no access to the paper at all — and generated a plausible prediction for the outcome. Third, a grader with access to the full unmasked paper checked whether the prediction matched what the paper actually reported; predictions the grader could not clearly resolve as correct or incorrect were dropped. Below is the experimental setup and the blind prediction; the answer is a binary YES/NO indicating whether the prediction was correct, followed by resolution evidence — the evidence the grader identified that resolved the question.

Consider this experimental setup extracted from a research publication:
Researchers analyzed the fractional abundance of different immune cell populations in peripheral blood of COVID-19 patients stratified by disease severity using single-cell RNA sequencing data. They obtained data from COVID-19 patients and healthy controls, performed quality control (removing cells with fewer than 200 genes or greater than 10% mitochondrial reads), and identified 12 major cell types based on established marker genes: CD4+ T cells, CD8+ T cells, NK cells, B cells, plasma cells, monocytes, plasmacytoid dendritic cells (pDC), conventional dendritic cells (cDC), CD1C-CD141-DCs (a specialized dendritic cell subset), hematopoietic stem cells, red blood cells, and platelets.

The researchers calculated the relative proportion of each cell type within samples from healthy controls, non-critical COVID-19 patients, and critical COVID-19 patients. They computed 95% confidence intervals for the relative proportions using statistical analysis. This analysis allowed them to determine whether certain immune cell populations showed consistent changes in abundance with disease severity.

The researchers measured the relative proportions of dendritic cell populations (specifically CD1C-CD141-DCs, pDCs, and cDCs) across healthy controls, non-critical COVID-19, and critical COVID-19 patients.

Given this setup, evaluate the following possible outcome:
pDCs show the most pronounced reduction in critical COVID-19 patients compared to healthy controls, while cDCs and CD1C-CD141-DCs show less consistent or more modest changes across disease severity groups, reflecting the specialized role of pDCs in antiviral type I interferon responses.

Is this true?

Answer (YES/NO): NO